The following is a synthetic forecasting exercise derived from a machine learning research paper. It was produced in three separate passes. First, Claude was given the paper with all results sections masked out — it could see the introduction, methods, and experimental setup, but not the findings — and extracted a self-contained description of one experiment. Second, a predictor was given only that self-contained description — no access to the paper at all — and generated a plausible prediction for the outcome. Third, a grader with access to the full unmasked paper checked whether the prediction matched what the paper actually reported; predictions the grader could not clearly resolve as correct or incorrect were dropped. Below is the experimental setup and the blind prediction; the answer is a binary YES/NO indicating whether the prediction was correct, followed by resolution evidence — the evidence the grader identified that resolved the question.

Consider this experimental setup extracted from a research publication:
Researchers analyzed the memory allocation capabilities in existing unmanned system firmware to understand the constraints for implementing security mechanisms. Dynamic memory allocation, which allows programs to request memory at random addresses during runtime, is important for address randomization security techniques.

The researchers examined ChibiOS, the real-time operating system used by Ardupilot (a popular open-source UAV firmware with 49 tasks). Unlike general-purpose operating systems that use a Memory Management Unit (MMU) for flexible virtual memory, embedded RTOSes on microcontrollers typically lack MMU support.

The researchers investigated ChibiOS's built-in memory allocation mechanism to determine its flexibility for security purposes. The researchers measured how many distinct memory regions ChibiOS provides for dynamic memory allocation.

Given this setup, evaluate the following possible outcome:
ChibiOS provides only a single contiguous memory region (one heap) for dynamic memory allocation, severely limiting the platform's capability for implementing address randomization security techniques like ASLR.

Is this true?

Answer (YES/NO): NO